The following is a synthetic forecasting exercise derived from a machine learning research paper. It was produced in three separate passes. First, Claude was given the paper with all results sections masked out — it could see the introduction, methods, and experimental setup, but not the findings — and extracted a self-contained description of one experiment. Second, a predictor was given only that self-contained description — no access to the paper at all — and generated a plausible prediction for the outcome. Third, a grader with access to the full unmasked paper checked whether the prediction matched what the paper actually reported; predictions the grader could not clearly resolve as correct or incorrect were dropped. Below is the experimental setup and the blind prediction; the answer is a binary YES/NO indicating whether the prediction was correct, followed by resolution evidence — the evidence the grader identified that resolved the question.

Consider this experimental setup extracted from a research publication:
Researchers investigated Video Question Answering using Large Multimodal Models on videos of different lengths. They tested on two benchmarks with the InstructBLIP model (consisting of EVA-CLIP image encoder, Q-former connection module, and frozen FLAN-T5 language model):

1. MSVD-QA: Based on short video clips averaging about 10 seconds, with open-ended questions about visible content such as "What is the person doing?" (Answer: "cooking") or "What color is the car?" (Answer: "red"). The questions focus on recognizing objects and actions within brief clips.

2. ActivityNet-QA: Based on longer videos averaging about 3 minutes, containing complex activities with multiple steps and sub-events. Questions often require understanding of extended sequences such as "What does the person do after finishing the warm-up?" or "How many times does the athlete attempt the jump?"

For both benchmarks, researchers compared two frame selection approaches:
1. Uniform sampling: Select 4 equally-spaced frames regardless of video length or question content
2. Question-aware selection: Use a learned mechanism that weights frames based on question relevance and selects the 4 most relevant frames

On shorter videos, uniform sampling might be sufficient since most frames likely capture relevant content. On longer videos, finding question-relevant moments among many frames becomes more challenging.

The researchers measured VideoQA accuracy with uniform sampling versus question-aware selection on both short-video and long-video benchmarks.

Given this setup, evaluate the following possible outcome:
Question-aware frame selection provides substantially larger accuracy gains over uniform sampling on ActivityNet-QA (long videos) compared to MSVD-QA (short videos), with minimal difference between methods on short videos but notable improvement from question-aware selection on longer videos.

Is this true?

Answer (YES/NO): NO